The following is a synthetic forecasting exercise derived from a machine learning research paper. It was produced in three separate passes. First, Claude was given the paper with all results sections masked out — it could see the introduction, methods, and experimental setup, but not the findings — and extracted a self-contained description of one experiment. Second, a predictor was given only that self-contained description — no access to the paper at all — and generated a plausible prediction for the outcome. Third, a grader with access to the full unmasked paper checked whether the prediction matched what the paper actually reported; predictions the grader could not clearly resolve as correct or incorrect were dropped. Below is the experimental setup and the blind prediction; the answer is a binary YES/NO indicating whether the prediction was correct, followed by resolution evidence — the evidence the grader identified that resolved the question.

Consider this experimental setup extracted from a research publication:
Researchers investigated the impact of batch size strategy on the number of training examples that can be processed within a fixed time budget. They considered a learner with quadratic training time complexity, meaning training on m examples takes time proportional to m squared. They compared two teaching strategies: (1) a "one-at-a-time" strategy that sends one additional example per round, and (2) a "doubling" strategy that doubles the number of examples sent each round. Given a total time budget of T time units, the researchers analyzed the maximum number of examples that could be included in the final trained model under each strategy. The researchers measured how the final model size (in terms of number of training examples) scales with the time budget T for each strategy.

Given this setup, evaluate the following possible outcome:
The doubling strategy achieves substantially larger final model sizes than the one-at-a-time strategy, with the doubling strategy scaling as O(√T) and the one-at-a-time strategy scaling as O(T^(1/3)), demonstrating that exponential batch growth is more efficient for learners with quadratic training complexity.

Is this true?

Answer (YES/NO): NO